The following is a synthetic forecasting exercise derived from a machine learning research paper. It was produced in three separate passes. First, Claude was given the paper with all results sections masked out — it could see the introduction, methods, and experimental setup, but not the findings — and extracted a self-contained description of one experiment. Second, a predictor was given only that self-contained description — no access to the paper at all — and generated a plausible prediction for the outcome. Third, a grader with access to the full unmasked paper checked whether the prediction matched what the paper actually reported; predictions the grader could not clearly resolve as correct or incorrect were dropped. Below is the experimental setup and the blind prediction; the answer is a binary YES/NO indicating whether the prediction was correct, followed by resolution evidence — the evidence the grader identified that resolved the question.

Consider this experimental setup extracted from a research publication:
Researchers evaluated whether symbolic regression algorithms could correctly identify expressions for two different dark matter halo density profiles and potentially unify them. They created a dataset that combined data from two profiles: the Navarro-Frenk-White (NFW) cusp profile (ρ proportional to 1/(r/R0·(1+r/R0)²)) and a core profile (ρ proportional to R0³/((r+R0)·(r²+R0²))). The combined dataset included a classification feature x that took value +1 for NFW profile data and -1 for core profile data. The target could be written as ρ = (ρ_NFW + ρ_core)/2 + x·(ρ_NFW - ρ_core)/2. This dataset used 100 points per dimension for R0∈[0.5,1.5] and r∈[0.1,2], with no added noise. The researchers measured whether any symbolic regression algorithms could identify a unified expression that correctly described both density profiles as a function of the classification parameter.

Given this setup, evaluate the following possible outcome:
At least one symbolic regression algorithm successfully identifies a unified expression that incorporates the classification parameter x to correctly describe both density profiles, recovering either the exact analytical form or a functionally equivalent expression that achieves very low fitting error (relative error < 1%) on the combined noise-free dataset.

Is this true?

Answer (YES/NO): NO